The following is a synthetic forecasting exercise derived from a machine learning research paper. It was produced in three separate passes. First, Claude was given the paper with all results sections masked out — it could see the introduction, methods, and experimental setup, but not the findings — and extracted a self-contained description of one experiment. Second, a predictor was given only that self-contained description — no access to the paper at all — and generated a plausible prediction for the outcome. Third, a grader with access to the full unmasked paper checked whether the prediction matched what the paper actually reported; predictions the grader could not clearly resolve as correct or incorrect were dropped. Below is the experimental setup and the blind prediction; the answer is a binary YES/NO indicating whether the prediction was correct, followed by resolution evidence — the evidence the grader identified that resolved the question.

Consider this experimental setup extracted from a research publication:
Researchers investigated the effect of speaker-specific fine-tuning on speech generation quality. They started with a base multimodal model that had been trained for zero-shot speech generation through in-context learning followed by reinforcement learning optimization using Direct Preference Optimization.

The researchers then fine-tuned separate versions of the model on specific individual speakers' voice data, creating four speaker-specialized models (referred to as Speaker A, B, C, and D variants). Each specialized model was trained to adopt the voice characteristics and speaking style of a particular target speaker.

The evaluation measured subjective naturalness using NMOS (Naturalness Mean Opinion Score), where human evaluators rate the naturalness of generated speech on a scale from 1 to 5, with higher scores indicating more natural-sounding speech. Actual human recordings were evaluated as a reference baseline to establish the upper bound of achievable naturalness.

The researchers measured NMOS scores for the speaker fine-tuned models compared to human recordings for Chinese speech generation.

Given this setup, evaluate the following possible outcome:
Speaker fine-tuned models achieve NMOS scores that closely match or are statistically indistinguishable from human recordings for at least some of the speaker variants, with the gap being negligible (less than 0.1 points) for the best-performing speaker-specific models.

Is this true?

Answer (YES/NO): YES